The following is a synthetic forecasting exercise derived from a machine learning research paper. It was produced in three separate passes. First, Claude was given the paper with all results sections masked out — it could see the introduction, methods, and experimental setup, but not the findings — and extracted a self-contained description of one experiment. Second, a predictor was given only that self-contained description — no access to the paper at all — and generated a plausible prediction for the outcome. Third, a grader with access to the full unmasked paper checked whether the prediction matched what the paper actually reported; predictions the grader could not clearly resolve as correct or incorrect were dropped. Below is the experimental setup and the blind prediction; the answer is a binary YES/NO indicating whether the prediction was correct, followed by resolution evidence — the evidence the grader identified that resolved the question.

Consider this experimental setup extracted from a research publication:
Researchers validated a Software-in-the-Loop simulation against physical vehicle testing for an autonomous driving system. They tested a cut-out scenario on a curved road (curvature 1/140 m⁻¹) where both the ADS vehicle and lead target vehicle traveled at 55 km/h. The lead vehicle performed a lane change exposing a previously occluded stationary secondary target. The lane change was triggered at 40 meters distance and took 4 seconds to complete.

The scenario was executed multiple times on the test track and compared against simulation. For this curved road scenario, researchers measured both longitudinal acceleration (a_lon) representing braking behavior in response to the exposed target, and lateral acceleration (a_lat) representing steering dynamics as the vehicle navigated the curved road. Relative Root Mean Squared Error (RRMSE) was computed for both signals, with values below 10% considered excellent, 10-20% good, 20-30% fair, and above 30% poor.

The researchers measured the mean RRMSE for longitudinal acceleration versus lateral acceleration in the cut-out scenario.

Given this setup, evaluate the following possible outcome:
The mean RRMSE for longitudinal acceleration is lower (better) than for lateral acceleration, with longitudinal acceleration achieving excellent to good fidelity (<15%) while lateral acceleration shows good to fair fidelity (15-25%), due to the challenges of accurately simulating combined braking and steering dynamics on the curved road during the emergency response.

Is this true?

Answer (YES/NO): NO